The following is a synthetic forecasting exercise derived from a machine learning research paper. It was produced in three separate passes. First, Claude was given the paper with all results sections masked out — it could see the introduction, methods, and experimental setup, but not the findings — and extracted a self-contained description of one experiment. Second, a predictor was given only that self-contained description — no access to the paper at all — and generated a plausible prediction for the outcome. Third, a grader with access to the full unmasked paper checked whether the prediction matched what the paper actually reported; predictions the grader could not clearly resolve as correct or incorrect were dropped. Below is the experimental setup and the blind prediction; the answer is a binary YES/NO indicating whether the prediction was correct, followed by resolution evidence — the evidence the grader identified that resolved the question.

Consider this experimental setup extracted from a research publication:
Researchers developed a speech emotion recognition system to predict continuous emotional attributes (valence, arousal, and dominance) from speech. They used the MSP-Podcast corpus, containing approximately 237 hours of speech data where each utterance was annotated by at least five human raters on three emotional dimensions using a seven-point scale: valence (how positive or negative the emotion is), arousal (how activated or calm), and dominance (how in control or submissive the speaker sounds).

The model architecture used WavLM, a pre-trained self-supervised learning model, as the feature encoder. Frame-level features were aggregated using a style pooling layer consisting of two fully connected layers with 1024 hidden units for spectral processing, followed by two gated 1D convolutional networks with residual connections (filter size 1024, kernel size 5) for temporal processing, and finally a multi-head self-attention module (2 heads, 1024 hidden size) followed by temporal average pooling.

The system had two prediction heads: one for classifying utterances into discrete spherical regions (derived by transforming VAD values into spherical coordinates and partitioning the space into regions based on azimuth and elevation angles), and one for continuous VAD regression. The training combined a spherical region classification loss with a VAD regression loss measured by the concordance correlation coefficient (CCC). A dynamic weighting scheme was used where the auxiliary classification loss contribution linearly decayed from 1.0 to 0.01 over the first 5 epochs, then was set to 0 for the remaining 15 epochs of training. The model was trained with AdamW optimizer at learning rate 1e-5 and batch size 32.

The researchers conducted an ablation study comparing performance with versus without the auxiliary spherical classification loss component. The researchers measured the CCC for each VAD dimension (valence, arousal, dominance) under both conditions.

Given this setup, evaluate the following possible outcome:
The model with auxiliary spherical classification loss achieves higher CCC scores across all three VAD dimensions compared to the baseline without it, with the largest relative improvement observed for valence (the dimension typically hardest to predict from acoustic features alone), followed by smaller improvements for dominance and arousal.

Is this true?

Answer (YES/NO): NO